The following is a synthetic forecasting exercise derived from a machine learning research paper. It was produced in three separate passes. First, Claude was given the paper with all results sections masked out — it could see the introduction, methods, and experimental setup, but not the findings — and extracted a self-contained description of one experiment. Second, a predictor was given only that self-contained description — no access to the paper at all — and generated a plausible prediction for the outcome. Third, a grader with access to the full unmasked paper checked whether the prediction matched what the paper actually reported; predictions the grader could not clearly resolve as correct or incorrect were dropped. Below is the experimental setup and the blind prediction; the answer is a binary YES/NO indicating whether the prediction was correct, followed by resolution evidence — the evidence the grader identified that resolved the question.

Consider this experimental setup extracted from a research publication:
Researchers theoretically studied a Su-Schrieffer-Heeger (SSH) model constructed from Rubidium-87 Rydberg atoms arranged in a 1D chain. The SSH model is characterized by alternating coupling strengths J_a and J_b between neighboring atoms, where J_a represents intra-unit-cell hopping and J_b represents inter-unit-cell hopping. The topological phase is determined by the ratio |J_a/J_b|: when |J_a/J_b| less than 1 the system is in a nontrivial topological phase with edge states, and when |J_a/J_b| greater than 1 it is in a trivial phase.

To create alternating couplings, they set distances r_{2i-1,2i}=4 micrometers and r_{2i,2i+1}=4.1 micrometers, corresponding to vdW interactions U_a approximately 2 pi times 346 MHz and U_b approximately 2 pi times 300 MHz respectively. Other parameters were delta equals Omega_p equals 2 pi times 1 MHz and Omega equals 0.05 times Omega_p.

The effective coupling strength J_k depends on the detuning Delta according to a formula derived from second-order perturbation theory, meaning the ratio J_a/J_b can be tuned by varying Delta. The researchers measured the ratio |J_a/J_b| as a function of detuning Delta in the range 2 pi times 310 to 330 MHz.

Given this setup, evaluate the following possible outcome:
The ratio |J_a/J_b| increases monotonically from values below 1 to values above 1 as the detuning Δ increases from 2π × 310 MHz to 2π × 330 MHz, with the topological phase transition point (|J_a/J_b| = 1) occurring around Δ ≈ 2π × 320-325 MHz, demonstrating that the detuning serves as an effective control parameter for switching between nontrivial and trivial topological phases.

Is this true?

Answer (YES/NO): YES